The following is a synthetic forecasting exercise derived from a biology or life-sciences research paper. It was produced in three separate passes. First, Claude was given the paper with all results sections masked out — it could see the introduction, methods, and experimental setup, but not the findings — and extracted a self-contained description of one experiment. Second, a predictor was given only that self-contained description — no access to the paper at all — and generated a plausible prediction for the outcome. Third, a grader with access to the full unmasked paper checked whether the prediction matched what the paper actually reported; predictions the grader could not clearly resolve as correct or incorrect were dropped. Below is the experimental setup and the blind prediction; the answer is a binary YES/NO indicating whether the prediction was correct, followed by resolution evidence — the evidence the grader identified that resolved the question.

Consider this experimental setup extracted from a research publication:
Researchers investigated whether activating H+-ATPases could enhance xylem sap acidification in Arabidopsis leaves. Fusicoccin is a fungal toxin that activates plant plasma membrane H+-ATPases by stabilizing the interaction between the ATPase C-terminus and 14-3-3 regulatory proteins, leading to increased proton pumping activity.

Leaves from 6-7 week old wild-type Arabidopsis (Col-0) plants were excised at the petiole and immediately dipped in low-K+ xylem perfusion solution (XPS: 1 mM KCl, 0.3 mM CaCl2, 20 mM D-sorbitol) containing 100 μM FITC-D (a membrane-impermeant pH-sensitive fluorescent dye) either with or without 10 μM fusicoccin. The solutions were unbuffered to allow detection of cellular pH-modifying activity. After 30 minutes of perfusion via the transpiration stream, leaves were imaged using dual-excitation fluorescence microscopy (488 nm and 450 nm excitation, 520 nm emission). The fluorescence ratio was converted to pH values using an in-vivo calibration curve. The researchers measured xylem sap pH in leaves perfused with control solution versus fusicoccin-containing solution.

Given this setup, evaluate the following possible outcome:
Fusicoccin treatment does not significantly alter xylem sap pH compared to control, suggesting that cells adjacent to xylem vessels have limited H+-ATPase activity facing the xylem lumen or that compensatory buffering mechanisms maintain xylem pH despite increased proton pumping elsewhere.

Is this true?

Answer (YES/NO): NO